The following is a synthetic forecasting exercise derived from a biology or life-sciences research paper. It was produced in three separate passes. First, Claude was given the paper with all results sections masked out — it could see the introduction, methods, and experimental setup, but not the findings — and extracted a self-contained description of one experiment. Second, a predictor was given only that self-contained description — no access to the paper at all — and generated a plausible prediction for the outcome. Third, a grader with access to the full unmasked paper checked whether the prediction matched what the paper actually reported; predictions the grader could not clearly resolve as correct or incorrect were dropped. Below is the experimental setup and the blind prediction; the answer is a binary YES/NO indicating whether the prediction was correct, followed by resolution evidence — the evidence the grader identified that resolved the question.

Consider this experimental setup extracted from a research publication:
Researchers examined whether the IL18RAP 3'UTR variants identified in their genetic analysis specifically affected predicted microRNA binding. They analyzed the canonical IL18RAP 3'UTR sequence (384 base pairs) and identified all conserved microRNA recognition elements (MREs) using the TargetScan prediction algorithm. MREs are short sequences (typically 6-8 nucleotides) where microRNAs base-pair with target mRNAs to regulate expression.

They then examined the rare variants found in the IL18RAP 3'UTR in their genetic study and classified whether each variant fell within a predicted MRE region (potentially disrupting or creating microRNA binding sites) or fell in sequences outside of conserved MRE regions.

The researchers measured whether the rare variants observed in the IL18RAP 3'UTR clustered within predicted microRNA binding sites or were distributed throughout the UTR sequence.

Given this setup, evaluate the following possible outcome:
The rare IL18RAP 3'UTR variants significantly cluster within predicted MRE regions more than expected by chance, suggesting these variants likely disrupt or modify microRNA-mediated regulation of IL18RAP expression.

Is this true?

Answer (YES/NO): NO